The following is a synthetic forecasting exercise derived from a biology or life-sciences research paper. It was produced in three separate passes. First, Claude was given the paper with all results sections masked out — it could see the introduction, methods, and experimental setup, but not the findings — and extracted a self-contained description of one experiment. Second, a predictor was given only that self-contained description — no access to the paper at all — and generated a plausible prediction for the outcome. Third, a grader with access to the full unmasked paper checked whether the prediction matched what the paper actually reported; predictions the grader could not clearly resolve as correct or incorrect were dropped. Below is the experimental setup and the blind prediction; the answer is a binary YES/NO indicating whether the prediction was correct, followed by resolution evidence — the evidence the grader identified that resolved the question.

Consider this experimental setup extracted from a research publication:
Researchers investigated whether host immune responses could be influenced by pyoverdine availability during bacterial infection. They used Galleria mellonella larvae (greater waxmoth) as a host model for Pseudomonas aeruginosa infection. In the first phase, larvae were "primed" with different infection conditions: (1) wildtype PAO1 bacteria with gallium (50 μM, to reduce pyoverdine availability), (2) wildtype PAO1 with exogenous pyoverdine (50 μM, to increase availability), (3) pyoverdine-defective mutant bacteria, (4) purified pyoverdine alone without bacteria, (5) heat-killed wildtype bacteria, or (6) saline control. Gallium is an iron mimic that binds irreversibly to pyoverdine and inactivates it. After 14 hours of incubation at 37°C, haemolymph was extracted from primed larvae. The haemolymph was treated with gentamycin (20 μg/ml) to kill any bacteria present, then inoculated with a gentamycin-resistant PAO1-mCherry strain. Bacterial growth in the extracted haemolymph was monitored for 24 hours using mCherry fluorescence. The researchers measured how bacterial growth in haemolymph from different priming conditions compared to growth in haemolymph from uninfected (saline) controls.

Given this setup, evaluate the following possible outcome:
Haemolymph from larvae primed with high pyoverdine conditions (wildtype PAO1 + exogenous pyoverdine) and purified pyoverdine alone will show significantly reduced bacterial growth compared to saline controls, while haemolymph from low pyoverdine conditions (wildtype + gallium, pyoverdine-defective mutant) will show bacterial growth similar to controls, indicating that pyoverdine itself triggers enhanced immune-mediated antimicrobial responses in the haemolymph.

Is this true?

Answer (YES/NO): NO